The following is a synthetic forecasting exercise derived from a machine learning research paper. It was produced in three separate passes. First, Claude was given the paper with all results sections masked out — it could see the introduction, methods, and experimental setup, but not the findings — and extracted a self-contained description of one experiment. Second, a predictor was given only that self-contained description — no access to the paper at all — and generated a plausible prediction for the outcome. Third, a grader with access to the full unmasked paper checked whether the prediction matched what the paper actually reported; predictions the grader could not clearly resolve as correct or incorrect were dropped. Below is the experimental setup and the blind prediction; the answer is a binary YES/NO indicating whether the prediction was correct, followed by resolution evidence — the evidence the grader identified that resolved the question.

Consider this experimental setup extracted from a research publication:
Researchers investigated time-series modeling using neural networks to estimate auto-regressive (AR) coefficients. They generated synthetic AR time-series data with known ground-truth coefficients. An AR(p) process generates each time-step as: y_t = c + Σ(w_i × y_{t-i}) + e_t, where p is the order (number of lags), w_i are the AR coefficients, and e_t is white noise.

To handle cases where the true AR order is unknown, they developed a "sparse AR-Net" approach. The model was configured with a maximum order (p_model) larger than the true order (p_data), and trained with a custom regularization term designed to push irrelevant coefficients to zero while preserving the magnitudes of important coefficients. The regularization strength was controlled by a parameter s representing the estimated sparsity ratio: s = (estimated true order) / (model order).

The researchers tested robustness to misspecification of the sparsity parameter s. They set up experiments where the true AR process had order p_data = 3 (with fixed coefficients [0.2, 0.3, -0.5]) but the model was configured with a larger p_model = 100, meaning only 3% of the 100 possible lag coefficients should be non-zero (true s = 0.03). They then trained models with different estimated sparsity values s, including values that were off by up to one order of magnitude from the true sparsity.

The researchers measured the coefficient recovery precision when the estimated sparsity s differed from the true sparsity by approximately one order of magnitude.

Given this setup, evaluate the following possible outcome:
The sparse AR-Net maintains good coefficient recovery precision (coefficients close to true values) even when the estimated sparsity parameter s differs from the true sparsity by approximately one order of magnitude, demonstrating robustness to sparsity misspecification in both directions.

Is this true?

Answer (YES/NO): YES